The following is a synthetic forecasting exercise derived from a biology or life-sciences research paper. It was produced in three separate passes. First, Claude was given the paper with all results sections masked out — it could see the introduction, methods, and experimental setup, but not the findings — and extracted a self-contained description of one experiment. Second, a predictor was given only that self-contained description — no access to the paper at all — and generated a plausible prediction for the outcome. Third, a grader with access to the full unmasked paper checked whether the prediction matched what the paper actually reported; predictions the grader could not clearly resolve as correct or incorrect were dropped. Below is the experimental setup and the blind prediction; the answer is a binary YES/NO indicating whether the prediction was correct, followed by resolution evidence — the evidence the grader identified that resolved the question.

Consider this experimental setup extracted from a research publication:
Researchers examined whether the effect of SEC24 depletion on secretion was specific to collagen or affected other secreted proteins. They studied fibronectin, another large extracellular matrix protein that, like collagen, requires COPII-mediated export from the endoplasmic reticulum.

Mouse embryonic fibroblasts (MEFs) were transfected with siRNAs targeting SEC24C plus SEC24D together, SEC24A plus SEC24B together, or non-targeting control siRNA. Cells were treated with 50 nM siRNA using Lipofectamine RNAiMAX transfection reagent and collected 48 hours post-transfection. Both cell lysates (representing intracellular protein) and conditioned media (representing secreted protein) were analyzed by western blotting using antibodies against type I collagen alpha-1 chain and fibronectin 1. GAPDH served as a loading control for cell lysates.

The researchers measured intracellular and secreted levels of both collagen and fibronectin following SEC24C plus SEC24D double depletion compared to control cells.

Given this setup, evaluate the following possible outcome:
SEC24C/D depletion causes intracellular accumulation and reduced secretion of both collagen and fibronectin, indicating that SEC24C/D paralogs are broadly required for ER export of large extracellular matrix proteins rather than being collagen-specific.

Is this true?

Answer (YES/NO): NO